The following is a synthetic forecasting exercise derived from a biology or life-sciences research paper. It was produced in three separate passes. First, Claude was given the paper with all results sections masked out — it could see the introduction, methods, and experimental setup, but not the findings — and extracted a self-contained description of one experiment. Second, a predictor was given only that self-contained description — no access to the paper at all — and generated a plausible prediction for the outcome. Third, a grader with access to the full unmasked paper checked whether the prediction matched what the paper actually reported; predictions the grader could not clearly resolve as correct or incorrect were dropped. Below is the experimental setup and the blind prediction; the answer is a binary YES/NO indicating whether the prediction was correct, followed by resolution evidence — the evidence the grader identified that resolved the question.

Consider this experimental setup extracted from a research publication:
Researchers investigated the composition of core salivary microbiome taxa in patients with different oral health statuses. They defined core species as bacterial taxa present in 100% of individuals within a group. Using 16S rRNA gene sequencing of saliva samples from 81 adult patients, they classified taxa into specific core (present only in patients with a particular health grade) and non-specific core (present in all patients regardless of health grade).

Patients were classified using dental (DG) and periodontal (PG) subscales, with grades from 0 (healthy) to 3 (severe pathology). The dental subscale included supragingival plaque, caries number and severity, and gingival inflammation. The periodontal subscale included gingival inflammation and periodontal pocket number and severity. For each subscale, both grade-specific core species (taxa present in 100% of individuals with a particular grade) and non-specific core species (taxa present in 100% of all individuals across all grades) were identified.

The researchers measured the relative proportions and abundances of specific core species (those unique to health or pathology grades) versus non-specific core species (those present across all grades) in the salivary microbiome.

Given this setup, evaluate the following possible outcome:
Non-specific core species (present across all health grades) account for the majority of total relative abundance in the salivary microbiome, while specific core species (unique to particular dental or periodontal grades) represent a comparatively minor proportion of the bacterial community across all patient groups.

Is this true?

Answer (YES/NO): YES